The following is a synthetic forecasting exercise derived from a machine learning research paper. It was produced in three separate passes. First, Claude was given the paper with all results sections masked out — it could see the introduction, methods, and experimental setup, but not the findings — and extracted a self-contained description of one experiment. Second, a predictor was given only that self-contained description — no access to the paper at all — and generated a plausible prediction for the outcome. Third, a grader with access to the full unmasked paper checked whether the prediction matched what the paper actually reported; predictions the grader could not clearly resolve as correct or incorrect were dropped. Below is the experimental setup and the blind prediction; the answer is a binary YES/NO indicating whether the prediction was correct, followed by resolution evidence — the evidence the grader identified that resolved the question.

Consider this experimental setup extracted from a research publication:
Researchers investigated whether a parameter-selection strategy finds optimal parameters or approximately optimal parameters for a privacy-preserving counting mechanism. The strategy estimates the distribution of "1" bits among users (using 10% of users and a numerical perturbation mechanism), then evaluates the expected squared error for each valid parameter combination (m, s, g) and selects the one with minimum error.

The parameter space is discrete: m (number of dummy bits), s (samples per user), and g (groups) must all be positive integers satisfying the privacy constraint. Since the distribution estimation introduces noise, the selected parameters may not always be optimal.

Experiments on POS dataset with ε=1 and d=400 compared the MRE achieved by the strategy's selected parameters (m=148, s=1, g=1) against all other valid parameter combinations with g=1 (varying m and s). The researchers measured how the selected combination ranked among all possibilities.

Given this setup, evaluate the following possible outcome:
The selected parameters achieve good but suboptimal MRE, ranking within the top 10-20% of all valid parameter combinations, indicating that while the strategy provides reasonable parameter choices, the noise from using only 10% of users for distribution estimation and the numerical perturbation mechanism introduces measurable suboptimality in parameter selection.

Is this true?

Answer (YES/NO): NO